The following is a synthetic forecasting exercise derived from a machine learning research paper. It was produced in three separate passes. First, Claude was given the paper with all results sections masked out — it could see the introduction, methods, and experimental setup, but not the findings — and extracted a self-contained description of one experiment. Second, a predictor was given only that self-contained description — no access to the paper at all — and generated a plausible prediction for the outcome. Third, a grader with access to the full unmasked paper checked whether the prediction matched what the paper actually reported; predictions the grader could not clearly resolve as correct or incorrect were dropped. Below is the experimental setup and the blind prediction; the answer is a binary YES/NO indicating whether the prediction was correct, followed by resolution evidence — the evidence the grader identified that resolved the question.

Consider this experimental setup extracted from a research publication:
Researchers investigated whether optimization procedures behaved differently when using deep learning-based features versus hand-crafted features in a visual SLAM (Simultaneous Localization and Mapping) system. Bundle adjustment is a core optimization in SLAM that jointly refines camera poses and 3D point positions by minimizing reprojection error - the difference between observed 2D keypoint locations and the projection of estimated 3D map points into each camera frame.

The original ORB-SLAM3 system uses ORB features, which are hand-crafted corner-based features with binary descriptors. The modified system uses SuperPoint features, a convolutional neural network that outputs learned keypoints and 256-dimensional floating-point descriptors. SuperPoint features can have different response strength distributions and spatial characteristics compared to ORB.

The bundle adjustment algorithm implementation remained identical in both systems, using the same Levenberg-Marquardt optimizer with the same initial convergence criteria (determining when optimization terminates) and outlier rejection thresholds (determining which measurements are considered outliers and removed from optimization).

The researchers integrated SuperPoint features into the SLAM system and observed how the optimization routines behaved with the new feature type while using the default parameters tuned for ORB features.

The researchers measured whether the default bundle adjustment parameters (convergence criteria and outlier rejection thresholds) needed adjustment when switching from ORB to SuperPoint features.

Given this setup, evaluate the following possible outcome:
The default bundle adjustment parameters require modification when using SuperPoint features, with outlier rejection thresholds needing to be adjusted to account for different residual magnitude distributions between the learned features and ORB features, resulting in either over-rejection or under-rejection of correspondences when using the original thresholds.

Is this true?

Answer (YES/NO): YES